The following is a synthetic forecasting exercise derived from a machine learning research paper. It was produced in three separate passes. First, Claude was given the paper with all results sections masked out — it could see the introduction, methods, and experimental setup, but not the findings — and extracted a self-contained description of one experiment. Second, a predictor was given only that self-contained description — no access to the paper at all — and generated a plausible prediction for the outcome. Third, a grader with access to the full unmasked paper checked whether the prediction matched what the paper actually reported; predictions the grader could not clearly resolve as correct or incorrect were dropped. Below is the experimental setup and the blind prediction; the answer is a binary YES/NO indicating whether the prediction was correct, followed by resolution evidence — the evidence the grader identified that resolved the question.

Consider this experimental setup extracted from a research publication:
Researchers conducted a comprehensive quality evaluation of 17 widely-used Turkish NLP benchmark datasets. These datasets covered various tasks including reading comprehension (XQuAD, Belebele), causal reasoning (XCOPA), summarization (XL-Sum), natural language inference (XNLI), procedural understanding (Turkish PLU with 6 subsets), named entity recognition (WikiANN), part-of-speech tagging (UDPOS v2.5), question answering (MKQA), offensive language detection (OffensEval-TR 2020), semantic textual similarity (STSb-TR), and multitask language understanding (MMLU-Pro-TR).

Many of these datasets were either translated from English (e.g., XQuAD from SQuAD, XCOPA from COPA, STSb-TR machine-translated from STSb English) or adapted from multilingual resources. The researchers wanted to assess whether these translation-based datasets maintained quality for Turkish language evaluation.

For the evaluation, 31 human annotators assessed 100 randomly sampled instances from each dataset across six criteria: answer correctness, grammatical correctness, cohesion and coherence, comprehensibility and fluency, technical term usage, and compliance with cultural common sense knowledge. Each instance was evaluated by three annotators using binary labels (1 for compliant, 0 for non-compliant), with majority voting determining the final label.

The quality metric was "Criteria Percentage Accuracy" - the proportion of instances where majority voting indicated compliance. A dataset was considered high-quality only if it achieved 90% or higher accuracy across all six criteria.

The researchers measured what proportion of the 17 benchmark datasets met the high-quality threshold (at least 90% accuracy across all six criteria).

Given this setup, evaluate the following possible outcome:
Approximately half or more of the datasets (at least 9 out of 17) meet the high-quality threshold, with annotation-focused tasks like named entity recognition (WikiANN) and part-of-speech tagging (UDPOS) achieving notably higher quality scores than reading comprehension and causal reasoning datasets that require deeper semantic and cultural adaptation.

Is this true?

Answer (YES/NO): NO